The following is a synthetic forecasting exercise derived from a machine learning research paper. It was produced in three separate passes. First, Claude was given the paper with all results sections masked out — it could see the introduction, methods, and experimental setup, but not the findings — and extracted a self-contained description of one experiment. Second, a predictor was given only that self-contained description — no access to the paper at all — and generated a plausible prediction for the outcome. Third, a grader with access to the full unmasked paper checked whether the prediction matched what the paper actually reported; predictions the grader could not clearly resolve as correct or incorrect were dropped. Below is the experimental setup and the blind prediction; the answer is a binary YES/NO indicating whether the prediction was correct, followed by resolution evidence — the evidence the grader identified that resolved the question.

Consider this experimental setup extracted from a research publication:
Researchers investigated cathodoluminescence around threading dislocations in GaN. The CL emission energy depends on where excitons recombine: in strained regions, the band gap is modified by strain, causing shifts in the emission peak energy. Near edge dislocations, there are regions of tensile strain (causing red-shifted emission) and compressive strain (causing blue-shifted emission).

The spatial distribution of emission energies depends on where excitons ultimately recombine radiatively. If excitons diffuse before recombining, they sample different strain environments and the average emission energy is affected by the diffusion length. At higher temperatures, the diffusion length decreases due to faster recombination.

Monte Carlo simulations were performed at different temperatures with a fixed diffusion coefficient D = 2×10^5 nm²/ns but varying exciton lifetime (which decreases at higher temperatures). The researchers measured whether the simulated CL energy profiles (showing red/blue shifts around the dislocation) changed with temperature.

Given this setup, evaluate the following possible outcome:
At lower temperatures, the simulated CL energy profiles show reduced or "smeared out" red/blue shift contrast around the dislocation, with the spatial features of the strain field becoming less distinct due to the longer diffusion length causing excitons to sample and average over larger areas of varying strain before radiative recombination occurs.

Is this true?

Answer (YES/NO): YES